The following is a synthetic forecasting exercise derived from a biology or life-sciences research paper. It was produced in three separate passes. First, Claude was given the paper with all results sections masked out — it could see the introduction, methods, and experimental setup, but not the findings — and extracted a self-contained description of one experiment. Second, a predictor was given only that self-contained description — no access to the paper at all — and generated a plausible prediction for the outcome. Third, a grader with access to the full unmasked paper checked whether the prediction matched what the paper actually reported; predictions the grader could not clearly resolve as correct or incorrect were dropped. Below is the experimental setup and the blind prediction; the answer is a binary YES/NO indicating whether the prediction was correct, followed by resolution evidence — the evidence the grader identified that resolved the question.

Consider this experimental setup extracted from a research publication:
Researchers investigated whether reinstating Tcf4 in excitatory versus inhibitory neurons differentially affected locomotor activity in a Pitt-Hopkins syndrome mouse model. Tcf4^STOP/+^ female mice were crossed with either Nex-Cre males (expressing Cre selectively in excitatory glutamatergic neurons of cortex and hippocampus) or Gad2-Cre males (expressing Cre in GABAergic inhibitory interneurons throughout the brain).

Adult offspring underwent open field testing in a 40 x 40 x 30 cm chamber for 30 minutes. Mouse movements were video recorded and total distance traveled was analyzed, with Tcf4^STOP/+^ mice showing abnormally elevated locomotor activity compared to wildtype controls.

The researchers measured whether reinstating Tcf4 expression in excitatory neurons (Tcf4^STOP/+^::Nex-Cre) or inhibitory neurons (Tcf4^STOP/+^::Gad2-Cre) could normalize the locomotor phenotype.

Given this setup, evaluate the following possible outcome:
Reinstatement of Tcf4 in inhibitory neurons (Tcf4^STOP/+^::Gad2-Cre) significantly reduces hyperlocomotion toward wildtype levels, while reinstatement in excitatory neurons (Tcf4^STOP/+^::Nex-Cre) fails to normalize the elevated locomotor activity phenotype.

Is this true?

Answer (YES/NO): NO